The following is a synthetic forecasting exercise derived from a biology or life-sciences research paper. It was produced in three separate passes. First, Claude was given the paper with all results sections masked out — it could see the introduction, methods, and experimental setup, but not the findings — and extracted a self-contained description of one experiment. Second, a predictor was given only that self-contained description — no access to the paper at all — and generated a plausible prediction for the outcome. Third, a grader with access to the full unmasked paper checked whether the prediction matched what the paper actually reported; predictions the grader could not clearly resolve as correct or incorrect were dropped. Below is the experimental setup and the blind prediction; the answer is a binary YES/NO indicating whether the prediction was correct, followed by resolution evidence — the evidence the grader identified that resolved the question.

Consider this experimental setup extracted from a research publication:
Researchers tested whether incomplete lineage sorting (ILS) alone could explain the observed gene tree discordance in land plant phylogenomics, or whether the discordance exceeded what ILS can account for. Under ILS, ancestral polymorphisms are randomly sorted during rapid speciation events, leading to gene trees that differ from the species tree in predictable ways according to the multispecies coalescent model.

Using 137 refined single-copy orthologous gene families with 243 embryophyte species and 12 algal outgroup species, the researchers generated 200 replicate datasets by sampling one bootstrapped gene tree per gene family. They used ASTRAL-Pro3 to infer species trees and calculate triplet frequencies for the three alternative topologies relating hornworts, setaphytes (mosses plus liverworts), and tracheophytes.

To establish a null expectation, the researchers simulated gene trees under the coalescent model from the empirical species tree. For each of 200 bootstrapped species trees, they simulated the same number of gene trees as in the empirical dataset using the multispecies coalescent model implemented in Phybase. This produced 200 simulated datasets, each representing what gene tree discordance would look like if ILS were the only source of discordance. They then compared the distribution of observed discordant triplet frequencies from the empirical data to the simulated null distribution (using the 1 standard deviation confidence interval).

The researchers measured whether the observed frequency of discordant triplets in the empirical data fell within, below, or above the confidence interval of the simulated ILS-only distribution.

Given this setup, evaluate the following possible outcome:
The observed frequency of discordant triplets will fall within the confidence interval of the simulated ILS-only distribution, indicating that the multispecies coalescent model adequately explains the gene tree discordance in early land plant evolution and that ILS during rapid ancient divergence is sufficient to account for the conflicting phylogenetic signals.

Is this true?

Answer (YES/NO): YES